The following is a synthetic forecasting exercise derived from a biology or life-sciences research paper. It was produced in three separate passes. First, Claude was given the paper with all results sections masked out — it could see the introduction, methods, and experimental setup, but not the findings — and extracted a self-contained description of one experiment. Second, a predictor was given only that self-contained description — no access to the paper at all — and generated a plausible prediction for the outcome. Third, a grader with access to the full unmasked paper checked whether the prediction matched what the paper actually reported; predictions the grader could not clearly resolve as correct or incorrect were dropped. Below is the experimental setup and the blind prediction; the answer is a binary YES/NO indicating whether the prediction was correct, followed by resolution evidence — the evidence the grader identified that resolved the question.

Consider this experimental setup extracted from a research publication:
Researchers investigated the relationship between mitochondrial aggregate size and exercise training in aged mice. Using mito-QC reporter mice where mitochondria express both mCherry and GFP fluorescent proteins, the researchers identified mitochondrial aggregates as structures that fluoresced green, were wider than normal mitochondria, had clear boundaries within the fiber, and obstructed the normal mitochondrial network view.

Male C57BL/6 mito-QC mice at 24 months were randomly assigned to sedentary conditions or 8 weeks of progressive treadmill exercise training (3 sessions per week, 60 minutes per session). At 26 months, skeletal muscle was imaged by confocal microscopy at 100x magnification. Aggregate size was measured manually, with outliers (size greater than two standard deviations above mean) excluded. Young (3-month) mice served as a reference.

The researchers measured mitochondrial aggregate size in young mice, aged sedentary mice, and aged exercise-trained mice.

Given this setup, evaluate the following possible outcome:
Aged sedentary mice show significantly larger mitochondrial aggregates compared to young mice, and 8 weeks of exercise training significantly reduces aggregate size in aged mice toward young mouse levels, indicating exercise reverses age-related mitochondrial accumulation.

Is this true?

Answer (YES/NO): NO